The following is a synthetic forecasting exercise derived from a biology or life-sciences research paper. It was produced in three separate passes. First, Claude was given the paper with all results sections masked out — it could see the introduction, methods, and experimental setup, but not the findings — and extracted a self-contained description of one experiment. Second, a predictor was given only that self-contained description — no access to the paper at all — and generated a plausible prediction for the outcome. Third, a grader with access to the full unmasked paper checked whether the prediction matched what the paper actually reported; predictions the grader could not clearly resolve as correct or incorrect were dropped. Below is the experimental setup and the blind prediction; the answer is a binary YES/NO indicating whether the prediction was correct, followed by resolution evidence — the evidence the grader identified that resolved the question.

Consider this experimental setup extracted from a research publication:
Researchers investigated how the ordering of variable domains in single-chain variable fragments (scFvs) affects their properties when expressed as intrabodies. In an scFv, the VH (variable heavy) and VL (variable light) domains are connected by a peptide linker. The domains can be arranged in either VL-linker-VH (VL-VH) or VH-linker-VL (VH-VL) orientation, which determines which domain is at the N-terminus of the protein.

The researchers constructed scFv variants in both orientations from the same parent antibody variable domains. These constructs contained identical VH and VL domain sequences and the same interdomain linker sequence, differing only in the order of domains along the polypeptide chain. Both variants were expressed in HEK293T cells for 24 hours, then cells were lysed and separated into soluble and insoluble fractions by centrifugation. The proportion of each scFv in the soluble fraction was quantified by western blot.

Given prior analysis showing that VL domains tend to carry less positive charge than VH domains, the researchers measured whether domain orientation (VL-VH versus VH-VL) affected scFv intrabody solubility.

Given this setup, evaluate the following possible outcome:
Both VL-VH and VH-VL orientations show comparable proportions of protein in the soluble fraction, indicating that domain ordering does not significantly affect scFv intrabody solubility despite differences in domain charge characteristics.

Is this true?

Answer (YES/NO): NO